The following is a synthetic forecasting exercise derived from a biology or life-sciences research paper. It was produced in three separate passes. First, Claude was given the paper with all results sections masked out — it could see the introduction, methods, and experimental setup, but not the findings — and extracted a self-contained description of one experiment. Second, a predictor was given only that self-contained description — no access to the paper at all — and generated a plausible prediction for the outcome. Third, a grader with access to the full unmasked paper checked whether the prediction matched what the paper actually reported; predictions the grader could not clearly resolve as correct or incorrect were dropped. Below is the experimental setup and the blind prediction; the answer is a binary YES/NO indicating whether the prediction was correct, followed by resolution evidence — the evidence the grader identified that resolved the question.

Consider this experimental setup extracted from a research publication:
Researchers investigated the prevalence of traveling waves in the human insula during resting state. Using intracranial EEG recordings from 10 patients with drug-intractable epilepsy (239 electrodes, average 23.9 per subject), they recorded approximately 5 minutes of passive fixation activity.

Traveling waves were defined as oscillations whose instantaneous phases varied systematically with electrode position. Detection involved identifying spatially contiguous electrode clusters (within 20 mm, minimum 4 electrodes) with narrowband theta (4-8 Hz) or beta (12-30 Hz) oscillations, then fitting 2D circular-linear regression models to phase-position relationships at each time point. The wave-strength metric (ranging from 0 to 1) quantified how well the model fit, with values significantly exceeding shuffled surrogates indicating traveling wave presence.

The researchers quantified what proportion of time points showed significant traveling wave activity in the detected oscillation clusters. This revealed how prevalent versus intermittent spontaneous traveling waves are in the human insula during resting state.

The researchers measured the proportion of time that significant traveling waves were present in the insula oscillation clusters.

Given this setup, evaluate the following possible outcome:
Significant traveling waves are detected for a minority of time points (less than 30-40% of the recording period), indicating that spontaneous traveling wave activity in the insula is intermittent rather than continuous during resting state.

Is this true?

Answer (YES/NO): YES